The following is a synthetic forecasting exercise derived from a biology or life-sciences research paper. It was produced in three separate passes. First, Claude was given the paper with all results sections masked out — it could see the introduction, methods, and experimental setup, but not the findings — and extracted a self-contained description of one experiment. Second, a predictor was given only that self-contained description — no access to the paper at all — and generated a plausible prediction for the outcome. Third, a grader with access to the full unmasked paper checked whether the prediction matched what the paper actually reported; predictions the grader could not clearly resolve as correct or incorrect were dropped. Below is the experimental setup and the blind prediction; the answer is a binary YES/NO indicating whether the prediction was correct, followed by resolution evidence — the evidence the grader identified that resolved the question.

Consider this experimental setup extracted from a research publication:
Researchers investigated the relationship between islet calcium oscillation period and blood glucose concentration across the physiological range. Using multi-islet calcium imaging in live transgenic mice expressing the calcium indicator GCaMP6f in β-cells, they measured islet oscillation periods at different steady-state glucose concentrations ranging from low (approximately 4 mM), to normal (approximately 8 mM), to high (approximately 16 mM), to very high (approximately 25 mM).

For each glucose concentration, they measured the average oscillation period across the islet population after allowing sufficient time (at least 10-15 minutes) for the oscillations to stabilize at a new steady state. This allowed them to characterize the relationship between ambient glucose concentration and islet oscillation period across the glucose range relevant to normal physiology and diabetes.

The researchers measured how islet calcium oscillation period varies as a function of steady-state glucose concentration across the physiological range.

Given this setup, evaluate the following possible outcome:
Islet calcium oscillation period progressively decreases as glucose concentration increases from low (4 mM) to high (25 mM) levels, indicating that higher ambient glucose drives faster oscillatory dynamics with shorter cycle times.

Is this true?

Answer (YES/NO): NO